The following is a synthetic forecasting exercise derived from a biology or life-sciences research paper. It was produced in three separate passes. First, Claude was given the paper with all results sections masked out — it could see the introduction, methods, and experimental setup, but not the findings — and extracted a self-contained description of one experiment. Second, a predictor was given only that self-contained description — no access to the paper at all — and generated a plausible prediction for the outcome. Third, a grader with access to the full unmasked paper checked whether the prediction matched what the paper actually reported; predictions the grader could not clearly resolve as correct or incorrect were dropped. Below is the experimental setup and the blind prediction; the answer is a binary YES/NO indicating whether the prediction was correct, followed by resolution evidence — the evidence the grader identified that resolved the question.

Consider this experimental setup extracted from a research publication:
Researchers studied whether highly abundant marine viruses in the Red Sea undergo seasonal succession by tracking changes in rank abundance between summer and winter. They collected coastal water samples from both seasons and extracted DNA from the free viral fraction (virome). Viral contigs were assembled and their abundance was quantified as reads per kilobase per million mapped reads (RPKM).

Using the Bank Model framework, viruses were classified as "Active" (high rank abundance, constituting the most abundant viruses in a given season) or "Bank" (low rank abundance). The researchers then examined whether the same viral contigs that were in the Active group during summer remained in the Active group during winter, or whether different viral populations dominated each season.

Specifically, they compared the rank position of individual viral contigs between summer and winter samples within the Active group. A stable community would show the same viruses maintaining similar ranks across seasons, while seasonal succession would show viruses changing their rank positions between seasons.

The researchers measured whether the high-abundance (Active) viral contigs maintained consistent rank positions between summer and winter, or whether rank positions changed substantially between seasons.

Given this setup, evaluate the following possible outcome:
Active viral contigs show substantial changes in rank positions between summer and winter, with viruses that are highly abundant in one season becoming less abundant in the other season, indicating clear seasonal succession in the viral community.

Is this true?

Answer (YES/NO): YES